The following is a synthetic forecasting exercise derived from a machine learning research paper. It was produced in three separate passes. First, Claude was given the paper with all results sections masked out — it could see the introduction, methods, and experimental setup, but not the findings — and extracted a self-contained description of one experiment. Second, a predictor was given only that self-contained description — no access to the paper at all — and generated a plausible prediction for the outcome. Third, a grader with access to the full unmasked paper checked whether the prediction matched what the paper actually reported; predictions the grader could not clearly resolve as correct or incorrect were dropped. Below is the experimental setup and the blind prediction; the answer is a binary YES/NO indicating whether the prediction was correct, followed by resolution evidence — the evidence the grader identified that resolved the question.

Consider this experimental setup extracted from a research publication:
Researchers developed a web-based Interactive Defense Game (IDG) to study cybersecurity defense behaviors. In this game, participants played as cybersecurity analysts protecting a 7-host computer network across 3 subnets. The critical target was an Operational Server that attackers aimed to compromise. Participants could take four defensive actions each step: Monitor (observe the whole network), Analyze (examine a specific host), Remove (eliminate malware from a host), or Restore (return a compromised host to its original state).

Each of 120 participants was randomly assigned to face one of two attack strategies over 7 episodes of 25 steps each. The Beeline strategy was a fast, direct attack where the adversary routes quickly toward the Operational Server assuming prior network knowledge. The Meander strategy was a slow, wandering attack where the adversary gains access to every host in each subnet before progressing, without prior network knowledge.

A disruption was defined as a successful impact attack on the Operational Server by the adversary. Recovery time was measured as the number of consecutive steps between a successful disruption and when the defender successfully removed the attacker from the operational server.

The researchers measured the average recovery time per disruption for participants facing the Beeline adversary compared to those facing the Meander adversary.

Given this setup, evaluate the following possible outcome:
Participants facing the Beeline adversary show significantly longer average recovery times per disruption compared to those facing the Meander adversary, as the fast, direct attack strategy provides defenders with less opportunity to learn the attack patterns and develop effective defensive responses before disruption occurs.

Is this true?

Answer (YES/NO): YES